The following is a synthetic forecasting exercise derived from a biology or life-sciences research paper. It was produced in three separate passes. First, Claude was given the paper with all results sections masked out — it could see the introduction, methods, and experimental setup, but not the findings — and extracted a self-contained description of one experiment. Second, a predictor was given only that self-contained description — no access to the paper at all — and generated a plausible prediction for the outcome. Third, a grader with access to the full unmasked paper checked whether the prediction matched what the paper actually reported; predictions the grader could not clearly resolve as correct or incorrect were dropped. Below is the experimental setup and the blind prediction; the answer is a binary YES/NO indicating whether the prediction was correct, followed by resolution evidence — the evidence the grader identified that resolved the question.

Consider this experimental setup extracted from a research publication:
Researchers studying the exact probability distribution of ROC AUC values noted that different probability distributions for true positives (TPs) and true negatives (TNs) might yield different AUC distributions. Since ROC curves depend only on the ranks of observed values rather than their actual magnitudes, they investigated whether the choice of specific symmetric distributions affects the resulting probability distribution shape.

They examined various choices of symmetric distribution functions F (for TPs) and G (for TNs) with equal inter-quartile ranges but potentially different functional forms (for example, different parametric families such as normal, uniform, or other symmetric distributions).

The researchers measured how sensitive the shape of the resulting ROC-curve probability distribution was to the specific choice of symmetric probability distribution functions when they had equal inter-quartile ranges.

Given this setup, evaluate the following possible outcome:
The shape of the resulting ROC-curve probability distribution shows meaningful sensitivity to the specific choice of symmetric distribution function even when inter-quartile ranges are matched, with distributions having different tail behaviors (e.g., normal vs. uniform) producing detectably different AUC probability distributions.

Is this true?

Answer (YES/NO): NO